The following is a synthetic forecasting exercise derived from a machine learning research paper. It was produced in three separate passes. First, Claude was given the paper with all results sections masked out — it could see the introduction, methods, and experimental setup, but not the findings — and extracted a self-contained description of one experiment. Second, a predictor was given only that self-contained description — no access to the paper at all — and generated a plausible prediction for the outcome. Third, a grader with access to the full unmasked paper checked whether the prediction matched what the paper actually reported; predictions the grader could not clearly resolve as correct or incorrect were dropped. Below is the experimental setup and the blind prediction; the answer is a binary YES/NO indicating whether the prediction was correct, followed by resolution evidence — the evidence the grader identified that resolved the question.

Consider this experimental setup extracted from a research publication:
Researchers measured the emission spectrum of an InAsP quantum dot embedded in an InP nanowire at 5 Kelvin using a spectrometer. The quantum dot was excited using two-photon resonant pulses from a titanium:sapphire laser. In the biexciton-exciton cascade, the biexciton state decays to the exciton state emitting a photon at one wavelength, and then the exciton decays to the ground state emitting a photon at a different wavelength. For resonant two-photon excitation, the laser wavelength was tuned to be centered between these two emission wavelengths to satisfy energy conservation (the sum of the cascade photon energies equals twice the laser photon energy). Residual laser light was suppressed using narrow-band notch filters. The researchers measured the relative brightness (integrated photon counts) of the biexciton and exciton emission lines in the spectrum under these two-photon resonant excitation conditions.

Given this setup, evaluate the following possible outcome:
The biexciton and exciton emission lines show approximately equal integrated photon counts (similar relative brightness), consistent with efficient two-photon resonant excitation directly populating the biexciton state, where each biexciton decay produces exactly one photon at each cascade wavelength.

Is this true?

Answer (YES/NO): YES